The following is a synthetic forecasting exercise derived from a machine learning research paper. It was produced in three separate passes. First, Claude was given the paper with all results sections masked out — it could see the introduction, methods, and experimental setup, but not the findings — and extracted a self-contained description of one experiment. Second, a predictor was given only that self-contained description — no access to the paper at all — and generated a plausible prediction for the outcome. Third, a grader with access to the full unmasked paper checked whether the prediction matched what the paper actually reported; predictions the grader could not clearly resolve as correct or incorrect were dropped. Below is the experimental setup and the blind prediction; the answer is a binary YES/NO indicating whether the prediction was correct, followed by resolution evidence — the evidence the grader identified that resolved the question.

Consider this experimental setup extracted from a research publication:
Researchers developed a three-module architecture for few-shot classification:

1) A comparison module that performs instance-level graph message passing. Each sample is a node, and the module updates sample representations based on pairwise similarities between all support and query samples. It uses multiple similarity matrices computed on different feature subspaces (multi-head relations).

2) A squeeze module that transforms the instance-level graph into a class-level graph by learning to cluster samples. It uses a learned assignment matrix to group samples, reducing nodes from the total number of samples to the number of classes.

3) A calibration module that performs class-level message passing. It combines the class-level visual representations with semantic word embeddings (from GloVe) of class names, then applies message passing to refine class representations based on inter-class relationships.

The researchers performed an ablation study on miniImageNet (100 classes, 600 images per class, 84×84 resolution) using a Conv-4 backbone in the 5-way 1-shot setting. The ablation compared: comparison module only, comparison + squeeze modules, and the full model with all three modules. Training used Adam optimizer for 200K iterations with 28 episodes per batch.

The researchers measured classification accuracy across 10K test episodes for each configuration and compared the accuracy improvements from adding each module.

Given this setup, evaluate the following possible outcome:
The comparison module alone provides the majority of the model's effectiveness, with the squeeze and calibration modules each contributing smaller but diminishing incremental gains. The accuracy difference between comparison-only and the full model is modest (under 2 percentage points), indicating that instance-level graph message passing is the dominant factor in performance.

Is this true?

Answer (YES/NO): YES